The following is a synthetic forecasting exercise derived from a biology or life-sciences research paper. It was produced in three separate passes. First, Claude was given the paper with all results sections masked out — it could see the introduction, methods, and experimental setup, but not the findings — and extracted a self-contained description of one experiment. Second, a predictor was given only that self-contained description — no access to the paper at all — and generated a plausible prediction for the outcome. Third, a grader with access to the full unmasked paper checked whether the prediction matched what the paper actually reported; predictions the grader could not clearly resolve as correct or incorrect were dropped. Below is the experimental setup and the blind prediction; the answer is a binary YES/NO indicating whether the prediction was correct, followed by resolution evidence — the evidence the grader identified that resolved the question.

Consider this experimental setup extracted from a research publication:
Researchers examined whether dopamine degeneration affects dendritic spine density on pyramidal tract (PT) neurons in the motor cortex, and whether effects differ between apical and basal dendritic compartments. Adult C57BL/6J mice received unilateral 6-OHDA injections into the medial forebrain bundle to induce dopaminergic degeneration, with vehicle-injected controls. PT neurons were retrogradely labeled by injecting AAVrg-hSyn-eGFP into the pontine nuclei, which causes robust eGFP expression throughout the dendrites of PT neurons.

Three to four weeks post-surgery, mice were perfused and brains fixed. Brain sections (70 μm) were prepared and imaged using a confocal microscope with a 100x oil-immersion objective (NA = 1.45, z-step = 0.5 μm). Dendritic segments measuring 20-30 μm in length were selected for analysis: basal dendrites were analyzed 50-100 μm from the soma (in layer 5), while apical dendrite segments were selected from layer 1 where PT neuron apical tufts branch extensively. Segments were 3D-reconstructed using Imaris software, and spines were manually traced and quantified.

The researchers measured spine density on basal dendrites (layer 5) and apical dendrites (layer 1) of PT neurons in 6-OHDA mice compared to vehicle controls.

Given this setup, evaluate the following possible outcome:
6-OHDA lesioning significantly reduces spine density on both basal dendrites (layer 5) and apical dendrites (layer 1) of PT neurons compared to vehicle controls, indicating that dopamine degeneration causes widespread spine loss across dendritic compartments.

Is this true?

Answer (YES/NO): YES